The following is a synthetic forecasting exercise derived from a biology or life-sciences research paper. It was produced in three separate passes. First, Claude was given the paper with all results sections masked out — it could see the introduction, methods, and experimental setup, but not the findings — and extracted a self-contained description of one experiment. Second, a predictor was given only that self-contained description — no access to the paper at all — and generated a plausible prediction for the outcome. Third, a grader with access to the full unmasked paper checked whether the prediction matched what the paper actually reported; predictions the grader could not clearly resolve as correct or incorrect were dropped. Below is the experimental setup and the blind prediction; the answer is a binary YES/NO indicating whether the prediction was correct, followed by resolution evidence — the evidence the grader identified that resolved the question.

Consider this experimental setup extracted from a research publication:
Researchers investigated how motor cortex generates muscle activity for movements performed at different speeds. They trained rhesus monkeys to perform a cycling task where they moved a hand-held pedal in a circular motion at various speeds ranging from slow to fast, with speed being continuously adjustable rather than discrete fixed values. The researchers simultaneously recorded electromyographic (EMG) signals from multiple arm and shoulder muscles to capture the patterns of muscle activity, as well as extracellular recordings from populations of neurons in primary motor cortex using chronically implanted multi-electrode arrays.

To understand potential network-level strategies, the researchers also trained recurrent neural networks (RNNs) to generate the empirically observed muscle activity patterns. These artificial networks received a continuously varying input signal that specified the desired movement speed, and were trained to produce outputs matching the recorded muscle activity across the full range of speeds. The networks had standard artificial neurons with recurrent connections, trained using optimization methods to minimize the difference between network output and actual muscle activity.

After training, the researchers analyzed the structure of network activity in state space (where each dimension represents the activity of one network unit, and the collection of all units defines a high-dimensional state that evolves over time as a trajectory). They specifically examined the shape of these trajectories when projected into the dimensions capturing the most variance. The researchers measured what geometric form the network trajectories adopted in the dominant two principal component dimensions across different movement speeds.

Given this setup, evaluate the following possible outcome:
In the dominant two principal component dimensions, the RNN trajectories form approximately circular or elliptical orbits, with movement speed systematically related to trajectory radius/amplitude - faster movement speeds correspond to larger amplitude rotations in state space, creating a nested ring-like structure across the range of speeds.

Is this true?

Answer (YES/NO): NO